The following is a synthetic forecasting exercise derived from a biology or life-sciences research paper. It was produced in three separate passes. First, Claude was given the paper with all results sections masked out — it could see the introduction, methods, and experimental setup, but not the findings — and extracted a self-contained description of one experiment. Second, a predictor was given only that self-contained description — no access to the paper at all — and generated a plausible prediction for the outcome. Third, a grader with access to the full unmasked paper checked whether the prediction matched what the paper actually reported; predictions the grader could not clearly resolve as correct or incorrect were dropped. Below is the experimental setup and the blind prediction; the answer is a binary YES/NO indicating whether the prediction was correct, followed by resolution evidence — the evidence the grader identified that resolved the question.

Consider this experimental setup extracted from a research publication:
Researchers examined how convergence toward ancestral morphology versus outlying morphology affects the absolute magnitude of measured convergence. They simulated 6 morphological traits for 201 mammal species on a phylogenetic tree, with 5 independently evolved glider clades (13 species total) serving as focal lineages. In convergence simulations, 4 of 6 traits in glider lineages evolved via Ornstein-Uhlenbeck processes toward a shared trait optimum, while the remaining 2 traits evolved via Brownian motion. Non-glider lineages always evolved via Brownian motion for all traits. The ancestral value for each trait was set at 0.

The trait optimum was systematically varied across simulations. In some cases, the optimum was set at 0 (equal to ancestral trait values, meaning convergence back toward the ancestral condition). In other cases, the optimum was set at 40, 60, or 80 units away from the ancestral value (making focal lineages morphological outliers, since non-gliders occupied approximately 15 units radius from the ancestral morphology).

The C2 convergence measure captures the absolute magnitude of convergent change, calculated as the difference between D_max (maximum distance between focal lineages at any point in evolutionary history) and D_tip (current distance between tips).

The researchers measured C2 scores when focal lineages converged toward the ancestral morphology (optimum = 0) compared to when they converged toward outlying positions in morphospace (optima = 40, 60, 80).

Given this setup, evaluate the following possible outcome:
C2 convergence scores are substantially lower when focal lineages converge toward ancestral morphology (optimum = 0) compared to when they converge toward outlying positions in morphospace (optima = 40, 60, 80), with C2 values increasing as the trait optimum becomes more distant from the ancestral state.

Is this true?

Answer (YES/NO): YES